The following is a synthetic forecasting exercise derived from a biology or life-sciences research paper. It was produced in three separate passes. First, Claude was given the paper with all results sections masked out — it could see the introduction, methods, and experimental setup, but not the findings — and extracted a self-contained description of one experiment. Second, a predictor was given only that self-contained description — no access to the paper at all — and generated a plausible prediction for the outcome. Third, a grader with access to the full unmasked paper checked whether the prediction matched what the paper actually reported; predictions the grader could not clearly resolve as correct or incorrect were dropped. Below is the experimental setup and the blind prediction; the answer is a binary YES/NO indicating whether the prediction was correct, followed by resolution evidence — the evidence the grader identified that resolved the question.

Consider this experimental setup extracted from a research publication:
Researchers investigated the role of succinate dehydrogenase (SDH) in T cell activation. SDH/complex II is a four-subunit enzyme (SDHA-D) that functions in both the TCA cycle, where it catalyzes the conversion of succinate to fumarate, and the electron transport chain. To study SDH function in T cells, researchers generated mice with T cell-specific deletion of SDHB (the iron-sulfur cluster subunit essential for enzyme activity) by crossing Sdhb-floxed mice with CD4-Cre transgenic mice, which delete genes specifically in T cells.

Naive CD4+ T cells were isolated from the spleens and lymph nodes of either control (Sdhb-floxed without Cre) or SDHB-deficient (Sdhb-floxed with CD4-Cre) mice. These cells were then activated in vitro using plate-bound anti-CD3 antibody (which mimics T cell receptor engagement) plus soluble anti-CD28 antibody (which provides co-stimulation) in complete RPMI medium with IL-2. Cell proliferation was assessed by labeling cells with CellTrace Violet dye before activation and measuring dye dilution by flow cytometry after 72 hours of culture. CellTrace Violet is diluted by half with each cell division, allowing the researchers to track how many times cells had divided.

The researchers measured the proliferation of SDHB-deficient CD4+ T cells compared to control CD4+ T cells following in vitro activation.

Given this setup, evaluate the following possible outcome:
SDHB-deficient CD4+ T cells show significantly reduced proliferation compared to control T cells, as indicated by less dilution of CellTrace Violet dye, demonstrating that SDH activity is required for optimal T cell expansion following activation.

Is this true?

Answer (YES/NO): YES